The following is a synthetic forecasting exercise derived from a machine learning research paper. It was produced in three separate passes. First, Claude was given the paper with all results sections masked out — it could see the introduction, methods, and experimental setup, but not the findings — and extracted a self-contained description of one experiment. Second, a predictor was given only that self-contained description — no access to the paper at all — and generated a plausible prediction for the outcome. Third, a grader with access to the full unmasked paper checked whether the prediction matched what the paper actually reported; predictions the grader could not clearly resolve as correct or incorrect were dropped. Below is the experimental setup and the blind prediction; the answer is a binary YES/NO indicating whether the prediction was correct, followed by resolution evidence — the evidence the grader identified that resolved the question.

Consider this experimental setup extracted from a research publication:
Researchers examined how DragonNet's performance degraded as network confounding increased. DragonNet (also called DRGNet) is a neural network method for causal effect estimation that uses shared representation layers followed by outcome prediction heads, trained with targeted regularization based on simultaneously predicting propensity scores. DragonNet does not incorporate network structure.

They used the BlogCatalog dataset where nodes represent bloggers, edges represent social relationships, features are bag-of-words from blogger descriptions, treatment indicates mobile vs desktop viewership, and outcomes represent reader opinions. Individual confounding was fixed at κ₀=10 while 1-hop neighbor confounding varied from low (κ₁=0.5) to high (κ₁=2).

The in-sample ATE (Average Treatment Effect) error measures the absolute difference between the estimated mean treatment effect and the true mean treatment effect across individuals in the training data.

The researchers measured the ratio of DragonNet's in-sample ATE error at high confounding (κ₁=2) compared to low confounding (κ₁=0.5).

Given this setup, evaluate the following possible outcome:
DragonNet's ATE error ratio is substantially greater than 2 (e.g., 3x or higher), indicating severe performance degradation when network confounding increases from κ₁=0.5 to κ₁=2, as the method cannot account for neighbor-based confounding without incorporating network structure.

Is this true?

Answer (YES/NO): NO